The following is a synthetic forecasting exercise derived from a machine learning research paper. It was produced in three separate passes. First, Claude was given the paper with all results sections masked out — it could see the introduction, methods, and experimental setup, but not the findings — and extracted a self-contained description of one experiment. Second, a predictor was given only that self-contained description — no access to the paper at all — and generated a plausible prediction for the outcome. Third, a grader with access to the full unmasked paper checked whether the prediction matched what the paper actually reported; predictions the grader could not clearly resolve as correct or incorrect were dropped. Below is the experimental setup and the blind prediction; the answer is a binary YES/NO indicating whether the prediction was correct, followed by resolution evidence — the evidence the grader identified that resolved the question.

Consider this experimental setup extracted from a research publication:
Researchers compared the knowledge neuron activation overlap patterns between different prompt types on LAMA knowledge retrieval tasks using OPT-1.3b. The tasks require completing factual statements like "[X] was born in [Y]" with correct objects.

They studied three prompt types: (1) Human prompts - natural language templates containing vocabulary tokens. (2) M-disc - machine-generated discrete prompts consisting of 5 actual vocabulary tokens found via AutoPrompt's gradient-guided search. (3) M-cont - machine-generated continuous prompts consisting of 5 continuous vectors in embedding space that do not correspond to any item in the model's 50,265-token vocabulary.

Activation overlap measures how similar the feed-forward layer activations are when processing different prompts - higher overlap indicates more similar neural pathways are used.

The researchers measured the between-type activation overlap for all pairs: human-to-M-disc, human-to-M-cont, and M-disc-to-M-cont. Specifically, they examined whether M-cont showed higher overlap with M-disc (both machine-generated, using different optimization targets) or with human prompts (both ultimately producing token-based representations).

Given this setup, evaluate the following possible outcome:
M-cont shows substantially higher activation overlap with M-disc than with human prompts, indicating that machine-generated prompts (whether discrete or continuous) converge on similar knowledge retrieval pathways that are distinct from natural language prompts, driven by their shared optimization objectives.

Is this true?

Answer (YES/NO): NO